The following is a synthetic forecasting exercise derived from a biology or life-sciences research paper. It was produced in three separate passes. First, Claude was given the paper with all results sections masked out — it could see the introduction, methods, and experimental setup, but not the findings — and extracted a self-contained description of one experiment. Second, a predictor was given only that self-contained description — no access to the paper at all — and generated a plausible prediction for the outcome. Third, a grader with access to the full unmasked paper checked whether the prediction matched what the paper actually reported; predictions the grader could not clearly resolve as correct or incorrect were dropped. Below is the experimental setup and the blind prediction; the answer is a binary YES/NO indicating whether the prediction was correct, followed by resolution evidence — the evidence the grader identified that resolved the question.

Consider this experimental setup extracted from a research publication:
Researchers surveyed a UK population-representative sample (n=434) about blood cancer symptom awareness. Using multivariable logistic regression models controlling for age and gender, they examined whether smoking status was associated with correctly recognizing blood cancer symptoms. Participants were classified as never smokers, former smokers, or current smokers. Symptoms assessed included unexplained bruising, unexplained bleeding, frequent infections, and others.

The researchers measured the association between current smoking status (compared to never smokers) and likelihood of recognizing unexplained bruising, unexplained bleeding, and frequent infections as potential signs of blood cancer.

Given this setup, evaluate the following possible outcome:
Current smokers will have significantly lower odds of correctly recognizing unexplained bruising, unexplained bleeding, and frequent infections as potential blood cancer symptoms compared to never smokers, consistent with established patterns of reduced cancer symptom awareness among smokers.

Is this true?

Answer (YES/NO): YES